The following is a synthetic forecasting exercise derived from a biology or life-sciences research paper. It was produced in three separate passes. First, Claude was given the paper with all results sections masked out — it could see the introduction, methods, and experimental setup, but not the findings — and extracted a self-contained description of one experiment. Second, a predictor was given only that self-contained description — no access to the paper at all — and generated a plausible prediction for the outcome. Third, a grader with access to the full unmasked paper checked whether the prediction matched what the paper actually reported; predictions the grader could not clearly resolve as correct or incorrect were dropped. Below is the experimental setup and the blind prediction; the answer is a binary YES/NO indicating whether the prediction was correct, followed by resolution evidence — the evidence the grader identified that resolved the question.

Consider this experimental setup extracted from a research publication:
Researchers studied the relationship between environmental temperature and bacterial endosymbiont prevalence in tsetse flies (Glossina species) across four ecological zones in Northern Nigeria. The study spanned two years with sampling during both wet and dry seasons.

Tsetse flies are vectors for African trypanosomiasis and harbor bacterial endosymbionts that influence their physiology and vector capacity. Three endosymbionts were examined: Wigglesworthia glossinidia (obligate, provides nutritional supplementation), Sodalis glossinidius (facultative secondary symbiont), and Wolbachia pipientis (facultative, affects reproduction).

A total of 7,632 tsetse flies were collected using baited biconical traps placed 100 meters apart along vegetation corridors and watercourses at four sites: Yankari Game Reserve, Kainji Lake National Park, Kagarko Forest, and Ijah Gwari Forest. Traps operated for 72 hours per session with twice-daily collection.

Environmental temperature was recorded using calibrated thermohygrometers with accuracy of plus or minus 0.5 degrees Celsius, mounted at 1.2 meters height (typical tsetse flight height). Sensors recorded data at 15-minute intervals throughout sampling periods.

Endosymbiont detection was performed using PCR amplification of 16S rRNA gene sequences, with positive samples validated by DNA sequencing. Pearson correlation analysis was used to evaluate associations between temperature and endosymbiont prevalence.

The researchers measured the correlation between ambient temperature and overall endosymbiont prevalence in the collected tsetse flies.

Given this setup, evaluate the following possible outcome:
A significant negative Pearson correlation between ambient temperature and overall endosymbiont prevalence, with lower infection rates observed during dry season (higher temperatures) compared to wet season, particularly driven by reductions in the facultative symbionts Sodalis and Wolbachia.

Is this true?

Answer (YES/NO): YES